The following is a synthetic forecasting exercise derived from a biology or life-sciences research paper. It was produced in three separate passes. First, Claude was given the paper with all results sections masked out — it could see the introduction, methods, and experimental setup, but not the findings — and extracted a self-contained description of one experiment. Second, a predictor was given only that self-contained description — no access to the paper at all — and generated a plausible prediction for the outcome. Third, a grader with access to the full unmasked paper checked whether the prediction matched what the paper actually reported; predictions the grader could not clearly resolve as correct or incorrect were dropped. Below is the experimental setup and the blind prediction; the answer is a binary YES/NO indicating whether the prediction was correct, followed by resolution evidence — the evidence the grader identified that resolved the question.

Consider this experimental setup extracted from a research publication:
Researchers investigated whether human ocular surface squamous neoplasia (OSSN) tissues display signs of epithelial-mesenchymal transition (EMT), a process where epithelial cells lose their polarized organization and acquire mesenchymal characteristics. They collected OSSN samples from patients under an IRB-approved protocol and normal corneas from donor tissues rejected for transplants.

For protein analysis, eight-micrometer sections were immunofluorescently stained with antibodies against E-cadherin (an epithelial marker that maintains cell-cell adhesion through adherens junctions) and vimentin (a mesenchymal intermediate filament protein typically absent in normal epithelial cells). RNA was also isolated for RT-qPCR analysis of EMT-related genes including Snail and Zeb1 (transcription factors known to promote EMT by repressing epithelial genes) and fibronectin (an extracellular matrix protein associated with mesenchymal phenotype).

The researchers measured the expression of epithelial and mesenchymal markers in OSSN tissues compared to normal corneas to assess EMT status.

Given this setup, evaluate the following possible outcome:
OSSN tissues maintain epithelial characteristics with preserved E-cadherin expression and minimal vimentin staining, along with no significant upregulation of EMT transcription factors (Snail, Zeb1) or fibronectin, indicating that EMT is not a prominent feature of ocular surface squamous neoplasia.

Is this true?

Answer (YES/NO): NO